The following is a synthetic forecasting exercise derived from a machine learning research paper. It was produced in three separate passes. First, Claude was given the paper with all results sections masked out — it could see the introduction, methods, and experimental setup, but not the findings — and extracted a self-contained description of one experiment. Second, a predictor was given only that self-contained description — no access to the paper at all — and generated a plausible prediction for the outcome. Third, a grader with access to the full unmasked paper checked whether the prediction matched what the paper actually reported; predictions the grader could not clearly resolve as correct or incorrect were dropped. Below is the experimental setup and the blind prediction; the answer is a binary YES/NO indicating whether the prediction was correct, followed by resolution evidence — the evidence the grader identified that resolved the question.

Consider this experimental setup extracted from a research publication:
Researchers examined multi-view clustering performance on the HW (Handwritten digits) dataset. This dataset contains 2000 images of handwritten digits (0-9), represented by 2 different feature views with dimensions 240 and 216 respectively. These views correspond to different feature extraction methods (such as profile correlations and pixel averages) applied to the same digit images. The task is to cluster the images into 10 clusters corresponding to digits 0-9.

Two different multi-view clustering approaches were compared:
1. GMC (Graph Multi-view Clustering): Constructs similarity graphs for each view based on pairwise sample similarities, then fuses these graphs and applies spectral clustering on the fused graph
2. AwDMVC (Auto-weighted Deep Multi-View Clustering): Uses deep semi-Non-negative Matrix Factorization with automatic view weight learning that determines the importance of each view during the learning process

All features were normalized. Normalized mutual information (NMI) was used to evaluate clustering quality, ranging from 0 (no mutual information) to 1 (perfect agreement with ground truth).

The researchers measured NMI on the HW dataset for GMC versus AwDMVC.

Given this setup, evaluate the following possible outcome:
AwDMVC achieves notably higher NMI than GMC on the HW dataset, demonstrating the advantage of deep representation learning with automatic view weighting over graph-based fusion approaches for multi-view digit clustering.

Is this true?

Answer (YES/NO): NO